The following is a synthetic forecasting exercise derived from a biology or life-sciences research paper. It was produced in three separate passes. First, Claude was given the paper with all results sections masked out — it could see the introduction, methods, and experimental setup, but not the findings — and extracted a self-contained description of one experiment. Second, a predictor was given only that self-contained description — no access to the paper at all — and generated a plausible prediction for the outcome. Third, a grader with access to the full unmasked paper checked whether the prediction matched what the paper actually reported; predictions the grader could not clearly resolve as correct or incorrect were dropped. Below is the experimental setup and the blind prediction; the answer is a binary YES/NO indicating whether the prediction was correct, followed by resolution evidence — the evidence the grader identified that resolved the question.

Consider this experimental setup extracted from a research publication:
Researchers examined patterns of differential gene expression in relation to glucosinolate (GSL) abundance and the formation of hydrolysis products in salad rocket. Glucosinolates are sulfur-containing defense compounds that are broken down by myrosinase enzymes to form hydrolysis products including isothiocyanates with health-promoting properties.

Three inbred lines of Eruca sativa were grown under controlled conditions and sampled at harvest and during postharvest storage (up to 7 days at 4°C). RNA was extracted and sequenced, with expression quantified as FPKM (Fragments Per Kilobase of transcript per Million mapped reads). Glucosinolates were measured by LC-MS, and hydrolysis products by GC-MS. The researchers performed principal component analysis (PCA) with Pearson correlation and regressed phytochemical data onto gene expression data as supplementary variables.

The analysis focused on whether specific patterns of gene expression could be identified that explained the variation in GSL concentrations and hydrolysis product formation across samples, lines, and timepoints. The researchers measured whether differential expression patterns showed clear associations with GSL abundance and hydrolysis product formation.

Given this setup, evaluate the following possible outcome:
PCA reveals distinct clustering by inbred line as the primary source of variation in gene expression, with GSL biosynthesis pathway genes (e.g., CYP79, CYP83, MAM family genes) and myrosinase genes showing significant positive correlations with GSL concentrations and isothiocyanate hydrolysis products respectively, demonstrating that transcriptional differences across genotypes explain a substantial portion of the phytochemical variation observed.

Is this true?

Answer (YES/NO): NO